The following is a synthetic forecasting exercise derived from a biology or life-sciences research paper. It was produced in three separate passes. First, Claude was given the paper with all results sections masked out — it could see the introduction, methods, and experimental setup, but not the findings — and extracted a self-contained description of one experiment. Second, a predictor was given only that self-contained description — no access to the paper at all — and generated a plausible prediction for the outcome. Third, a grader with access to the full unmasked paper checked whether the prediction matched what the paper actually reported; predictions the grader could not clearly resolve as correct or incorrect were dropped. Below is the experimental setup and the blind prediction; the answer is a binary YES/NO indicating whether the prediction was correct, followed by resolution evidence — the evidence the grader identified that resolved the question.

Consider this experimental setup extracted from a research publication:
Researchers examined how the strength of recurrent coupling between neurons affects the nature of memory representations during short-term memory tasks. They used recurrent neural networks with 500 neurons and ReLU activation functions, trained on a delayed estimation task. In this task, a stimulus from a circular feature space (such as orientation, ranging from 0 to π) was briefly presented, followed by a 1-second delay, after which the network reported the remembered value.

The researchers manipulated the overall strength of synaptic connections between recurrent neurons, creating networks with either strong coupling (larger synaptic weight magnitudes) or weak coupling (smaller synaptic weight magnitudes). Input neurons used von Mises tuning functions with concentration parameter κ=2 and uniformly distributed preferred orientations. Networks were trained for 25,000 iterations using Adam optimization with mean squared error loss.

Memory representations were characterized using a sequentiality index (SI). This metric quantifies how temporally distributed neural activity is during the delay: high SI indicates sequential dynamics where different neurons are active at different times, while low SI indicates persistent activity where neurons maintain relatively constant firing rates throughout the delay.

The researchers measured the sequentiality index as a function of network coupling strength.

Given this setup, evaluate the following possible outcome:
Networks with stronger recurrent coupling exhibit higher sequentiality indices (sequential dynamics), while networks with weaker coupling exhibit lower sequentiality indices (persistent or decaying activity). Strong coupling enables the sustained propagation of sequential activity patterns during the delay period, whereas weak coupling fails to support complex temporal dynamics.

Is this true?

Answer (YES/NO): YES